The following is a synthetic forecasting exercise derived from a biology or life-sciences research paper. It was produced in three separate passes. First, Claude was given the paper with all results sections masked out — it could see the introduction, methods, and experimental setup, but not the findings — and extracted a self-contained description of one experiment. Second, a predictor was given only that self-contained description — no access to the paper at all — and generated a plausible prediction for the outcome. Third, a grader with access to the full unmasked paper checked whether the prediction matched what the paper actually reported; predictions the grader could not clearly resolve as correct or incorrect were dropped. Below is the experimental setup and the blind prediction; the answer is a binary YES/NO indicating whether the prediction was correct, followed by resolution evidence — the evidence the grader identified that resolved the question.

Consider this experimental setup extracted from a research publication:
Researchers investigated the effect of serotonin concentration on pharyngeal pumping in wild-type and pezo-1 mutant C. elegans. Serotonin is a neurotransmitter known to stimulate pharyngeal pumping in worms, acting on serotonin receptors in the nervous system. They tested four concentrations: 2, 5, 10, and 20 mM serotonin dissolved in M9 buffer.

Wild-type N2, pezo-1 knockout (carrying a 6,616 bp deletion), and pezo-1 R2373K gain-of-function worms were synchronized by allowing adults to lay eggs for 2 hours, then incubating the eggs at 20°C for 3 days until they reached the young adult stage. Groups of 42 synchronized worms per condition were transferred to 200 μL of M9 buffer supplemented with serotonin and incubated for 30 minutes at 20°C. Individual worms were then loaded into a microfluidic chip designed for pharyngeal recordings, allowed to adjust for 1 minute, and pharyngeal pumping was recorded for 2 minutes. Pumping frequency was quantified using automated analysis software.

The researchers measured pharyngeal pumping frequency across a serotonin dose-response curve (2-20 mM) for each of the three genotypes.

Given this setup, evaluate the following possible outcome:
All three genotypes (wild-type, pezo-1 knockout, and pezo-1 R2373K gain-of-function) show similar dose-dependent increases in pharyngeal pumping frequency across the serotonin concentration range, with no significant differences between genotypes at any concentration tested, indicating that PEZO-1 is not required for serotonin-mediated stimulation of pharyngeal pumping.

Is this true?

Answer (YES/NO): NO